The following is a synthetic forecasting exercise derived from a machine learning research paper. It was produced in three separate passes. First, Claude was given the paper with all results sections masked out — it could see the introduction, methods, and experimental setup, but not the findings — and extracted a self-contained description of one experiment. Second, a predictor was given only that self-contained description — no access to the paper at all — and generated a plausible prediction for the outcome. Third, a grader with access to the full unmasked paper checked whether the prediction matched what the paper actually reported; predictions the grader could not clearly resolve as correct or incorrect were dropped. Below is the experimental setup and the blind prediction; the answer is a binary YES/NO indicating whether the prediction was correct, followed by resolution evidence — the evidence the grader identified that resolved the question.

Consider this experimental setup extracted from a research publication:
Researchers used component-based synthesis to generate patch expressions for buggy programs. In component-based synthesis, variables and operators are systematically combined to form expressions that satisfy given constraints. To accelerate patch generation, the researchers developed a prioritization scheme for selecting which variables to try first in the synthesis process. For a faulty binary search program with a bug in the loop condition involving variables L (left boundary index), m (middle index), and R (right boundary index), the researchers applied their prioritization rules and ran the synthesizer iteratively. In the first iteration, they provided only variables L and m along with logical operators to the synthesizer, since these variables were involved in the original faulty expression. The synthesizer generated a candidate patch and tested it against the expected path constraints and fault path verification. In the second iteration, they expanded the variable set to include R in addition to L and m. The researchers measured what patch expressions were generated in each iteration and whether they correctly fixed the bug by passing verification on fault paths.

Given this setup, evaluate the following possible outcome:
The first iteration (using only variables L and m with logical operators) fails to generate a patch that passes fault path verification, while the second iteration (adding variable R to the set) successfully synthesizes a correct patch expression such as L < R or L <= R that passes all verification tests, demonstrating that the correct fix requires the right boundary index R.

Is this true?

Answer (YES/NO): NO